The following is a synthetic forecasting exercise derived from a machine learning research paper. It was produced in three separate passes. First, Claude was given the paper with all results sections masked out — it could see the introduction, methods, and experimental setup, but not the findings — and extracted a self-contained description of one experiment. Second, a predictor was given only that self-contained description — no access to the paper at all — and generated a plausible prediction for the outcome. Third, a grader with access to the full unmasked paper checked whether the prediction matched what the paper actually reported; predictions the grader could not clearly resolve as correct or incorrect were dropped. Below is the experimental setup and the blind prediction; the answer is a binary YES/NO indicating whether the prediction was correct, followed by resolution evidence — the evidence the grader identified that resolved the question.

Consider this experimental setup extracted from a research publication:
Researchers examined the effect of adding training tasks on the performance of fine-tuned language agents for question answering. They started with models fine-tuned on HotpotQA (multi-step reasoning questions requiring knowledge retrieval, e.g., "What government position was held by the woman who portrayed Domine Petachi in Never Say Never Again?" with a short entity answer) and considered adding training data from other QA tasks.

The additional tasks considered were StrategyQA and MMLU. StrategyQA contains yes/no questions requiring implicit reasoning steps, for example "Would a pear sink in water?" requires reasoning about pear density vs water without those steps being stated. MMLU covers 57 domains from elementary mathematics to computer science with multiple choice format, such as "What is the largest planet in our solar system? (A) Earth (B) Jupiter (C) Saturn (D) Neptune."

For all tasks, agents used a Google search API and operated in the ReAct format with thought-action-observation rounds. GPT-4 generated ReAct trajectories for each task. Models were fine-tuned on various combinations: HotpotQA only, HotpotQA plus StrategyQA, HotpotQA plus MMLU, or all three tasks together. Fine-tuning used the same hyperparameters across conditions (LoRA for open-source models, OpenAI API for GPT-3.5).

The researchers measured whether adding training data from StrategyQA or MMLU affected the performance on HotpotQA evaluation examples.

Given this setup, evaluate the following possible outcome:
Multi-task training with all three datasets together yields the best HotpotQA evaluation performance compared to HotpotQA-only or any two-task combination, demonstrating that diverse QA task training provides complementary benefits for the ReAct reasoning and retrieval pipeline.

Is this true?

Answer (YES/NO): NO